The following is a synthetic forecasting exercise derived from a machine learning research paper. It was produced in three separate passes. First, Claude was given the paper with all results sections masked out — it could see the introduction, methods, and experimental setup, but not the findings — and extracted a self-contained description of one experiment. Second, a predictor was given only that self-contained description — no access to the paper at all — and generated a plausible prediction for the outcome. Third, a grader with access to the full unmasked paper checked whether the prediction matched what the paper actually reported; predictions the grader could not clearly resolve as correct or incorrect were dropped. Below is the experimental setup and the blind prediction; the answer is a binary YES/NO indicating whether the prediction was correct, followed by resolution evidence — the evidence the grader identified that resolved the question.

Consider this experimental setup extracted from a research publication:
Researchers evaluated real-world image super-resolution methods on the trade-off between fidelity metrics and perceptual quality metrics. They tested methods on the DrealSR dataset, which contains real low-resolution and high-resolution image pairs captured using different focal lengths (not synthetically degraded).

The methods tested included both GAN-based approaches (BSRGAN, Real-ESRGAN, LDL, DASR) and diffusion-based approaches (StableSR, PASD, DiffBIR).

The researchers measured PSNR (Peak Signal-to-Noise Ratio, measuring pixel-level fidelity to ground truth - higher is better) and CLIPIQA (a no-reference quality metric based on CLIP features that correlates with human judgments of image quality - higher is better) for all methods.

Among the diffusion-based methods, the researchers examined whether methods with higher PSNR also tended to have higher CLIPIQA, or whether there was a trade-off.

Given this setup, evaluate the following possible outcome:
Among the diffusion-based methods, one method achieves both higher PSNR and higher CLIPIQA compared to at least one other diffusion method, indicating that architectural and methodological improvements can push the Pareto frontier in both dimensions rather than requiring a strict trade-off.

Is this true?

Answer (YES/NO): YES